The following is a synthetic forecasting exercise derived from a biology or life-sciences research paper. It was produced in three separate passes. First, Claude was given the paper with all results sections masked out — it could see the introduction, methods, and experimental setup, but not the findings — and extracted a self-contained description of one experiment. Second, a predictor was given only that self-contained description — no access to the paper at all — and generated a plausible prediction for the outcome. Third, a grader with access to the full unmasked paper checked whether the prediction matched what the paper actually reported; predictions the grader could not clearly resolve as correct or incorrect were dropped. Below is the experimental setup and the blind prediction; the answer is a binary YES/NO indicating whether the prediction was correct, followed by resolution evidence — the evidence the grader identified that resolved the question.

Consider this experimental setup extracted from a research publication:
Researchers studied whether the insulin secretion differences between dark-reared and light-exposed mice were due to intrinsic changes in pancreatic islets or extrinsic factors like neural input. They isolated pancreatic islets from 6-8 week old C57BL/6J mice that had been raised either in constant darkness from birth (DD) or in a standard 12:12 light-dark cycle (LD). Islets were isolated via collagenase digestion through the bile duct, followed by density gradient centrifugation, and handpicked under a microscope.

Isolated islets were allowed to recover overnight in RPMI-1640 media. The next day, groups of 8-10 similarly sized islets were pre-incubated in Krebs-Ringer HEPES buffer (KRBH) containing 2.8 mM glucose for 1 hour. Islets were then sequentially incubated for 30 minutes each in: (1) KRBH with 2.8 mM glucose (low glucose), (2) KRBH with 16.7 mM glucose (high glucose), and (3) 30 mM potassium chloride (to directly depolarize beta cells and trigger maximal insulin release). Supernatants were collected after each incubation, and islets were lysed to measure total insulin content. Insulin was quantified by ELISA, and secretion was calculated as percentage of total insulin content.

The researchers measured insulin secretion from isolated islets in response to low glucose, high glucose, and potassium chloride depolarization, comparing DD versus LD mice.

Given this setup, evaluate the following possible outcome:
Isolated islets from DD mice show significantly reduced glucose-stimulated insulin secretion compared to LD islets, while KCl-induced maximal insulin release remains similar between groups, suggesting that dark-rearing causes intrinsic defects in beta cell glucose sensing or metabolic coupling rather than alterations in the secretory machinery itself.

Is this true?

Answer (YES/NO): NO